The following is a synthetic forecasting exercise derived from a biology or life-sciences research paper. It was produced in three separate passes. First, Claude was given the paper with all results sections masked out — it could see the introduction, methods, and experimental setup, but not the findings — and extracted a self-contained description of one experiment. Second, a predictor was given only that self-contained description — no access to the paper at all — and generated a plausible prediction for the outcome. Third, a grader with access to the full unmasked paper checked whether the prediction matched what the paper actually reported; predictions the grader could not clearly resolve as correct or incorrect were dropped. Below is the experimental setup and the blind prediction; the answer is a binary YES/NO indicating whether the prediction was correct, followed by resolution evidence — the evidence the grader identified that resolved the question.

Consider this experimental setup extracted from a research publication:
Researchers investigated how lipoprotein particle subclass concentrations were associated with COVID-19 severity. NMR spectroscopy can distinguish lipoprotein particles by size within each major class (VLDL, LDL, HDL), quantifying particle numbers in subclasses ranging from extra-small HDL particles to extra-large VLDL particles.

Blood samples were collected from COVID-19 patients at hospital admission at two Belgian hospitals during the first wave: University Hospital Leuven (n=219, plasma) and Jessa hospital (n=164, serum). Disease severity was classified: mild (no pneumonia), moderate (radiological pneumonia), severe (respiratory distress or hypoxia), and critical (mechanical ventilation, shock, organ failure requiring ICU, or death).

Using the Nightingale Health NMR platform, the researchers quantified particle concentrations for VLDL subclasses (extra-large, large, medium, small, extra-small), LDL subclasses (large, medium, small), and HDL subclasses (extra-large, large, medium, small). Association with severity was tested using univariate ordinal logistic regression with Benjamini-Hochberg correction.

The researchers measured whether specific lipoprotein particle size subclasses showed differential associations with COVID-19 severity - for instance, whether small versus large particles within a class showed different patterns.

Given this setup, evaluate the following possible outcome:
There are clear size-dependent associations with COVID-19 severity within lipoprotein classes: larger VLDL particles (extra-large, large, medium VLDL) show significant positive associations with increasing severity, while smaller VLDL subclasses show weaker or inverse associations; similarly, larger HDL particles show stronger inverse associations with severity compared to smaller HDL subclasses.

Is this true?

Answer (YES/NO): NO